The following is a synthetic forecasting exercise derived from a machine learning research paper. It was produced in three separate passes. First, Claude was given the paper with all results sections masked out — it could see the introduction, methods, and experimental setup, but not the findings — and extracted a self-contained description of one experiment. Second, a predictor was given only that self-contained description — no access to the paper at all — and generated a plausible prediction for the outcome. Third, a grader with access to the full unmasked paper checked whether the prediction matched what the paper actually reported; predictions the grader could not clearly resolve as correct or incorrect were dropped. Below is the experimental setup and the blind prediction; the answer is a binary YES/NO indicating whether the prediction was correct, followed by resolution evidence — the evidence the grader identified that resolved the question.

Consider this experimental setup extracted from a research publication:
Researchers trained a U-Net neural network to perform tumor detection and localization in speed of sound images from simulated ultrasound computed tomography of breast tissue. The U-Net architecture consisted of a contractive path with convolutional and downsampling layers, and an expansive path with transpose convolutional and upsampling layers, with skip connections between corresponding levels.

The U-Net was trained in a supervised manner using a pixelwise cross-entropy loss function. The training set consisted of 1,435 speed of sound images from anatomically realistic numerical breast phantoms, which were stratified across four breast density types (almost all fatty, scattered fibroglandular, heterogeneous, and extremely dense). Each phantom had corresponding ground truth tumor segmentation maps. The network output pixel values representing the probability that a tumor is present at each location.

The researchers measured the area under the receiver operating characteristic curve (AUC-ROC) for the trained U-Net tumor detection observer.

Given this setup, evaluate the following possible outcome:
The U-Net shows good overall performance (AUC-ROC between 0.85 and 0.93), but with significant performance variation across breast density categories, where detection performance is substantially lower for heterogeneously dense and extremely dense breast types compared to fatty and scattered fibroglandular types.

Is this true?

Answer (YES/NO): NO